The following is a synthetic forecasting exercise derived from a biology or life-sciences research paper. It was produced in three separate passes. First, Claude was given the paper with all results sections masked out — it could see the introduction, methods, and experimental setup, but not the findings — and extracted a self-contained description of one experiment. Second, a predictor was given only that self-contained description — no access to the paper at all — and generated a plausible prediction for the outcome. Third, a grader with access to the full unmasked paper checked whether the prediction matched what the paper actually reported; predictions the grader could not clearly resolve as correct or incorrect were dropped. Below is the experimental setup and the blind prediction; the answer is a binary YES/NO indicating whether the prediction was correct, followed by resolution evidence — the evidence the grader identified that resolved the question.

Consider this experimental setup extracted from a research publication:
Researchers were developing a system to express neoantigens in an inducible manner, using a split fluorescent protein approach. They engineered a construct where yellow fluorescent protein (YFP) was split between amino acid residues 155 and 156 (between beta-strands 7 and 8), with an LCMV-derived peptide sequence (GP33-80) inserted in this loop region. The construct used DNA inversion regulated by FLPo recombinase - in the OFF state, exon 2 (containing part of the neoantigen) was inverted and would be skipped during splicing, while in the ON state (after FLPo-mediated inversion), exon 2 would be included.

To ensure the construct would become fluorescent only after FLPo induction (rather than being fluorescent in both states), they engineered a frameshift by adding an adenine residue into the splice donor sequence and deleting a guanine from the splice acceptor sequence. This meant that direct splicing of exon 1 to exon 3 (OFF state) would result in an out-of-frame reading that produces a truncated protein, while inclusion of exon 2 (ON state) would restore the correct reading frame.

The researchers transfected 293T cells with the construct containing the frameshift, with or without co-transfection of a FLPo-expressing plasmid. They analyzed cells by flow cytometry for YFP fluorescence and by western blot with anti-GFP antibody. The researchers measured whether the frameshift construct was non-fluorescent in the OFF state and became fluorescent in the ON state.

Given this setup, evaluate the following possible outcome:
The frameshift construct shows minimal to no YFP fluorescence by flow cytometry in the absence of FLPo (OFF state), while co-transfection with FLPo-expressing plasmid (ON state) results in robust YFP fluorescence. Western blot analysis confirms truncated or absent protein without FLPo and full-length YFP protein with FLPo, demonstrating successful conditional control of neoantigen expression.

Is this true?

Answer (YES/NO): NO